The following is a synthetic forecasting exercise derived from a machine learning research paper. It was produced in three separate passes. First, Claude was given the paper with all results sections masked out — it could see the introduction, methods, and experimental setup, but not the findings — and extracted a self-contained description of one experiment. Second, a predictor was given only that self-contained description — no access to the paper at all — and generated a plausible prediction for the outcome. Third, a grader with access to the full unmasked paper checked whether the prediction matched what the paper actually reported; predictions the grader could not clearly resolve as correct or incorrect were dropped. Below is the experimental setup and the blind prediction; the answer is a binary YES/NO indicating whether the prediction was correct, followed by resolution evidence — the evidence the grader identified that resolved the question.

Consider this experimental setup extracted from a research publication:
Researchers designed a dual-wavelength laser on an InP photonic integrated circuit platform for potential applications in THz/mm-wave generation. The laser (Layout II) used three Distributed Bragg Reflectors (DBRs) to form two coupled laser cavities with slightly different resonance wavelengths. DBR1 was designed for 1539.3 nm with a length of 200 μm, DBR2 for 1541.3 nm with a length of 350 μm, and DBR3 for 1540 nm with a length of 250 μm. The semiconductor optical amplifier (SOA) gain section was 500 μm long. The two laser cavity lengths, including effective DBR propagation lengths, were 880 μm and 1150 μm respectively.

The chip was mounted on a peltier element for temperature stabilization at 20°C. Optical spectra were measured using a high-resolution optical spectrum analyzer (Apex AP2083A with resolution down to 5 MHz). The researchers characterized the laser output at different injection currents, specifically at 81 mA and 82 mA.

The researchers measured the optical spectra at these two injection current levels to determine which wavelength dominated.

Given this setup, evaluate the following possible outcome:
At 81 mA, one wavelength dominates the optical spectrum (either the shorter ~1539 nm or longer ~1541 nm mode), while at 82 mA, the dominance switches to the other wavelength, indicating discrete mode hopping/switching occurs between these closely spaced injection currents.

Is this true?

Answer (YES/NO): YES